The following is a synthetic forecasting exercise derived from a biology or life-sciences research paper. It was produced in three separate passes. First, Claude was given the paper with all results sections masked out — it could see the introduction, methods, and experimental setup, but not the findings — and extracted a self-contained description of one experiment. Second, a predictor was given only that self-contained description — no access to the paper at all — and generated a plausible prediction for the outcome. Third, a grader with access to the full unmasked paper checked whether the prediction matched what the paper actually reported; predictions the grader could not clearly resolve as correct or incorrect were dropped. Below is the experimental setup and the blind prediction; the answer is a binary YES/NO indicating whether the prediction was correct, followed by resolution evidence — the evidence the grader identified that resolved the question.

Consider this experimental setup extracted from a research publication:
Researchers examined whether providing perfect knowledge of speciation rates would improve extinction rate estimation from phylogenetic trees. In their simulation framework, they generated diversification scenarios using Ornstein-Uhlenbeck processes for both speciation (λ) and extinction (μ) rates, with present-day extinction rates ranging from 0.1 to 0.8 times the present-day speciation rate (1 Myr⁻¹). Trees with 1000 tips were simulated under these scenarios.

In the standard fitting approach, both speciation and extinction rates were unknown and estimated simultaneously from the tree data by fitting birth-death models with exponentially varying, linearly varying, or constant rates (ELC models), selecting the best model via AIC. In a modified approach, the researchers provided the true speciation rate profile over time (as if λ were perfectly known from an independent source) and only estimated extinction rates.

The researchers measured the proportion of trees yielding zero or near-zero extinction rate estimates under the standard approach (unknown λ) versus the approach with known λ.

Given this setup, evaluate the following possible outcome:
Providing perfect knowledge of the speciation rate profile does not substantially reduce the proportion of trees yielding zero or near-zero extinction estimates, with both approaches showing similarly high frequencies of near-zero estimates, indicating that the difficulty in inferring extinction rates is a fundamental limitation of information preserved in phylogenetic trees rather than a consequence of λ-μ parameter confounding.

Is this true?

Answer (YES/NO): NO